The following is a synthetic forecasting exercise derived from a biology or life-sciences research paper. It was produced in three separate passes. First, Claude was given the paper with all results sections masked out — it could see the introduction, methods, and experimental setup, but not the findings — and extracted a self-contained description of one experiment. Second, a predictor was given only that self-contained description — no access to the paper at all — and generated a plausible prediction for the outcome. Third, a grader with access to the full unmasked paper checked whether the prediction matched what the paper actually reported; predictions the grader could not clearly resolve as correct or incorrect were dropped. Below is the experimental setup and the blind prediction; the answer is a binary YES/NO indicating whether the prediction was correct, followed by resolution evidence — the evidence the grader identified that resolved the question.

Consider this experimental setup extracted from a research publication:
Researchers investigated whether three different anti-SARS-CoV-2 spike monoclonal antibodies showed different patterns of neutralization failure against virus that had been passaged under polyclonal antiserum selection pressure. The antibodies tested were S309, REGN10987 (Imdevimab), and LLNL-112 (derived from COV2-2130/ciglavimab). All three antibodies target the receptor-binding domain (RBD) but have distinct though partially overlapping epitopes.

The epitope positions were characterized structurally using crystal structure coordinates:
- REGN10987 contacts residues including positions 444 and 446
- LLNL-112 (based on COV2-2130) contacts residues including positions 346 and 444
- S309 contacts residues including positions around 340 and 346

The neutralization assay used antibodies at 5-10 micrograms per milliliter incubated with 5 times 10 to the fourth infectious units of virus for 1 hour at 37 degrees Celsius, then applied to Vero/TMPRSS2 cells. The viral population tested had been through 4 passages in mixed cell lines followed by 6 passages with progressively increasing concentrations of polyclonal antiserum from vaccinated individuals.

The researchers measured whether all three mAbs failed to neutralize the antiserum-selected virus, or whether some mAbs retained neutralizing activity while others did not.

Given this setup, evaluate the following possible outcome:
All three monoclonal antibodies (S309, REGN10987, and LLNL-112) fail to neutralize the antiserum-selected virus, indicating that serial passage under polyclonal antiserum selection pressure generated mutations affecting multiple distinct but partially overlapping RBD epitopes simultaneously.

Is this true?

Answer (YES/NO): YES